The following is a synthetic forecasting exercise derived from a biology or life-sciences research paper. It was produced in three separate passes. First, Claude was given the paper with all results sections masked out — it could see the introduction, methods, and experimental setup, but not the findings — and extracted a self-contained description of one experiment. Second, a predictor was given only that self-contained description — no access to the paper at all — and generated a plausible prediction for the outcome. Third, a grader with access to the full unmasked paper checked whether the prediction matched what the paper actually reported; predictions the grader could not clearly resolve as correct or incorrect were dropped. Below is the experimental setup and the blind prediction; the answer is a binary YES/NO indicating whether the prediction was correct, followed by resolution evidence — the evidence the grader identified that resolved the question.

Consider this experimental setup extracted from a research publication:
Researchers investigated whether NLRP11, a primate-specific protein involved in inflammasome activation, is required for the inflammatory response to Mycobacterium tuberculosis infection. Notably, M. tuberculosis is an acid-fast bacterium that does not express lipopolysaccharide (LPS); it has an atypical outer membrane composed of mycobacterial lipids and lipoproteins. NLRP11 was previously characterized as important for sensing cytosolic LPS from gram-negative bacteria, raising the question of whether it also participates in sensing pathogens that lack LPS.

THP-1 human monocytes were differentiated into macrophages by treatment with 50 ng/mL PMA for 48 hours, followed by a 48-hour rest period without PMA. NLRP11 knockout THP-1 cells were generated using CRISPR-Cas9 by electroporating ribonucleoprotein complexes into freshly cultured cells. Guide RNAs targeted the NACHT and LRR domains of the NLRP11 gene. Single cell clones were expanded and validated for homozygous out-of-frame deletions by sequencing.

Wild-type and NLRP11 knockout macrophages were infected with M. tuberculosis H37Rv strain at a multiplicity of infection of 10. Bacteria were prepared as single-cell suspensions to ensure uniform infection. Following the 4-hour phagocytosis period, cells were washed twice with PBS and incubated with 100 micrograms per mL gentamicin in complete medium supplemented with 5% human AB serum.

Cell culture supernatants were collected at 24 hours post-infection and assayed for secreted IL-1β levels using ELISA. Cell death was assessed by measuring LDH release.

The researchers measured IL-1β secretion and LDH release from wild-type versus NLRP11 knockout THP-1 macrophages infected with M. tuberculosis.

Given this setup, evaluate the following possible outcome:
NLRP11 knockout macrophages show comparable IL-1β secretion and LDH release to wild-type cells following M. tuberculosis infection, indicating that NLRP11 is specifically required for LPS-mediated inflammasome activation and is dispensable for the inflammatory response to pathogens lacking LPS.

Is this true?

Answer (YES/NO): NO